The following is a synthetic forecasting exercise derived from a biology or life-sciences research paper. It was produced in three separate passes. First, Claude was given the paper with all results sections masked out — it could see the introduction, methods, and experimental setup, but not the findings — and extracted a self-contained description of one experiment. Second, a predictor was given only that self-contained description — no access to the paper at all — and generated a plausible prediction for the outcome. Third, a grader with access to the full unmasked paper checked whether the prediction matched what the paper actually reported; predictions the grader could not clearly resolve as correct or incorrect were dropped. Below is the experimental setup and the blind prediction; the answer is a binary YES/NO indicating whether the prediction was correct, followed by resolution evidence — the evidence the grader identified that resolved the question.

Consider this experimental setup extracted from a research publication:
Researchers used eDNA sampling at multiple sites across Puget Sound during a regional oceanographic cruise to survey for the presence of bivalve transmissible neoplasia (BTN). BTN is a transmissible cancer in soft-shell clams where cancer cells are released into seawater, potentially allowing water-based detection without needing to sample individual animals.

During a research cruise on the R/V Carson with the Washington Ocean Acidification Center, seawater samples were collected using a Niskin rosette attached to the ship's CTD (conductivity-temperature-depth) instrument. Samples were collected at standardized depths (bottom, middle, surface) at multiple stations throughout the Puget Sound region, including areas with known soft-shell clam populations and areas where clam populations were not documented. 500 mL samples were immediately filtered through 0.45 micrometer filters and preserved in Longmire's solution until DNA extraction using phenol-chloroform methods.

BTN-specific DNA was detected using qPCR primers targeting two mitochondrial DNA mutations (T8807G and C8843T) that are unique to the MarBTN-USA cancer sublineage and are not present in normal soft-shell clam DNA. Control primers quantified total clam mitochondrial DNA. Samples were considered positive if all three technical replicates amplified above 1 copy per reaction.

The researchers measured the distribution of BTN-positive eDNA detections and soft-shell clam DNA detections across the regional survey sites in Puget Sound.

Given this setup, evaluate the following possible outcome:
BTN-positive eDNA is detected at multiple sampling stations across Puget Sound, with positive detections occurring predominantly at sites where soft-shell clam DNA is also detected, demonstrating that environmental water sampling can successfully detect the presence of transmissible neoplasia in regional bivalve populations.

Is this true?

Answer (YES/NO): YES